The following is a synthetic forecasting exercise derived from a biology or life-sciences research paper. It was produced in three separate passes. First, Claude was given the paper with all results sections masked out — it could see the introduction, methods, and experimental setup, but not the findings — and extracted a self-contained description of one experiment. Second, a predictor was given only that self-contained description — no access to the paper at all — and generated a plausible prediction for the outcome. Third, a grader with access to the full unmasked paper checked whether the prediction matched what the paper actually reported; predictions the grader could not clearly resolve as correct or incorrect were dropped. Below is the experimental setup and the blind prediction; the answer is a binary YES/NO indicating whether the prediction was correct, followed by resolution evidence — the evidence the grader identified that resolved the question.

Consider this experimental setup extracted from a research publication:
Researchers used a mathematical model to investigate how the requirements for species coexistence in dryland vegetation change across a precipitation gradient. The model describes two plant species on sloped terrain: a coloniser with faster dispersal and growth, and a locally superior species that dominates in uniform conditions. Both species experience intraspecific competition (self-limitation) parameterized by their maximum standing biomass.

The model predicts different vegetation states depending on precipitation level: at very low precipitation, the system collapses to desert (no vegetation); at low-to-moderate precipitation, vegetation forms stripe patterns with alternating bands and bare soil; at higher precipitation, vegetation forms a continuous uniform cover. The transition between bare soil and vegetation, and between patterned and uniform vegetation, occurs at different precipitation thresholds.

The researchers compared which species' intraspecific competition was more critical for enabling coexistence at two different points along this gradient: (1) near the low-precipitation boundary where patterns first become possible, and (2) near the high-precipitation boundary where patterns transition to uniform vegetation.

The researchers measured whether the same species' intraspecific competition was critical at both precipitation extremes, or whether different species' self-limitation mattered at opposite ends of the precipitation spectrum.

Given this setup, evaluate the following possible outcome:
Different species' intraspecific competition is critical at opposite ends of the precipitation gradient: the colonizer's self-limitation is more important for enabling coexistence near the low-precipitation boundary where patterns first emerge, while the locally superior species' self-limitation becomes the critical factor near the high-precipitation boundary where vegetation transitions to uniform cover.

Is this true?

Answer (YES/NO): YES